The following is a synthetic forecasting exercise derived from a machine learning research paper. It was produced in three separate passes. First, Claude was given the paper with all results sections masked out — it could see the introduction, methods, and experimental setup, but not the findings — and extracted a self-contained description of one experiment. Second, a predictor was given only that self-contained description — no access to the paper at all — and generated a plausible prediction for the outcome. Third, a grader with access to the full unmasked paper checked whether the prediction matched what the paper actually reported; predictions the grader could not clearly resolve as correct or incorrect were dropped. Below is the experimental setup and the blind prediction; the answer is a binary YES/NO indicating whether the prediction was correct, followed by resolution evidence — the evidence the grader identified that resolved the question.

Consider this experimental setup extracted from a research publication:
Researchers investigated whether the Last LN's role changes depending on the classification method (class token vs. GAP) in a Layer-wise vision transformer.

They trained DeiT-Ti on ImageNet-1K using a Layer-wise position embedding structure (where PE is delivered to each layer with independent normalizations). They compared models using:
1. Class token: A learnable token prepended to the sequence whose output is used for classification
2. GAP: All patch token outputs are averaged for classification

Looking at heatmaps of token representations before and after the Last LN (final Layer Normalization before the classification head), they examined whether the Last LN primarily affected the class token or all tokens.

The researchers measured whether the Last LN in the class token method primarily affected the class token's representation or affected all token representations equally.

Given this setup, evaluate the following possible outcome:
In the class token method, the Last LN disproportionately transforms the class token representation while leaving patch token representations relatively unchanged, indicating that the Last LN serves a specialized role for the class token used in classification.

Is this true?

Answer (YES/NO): YES